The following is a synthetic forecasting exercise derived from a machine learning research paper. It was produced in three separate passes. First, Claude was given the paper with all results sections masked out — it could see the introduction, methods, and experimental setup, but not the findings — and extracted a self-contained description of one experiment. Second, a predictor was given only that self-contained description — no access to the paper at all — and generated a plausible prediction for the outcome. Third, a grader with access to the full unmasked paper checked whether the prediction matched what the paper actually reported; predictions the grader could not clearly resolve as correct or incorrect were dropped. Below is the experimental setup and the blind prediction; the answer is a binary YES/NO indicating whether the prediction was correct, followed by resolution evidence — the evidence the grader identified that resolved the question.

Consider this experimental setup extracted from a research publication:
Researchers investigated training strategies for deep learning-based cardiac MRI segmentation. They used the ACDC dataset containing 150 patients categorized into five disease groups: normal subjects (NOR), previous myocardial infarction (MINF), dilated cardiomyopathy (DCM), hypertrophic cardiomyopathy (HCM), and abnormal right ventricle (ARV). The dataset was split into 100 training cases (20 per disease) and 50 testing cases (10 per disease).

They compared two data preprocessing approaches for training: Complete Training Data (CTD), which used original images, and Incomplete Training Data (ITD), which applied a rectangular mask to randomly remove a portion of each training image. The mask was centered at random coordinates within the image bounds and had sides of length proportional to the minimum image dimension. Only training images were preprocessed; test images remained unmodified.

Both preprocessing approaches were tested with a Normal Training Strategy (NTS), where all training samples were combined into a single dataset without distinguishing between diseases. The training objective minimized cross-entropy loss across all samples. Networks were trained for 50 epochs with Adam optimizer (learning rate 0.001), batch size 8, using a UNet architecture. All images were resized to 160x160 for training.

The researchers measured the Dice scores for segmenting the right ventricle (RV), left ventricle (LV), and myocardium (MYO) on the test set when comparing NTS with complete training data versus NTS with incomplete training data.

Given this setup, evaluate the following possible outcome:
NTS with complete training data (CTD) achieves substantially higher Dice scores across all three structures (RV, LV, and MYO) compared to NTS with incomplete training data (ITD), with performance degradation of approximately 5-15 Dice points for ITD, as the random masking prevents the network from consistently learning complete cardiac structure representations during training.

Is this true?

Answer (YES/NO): NO